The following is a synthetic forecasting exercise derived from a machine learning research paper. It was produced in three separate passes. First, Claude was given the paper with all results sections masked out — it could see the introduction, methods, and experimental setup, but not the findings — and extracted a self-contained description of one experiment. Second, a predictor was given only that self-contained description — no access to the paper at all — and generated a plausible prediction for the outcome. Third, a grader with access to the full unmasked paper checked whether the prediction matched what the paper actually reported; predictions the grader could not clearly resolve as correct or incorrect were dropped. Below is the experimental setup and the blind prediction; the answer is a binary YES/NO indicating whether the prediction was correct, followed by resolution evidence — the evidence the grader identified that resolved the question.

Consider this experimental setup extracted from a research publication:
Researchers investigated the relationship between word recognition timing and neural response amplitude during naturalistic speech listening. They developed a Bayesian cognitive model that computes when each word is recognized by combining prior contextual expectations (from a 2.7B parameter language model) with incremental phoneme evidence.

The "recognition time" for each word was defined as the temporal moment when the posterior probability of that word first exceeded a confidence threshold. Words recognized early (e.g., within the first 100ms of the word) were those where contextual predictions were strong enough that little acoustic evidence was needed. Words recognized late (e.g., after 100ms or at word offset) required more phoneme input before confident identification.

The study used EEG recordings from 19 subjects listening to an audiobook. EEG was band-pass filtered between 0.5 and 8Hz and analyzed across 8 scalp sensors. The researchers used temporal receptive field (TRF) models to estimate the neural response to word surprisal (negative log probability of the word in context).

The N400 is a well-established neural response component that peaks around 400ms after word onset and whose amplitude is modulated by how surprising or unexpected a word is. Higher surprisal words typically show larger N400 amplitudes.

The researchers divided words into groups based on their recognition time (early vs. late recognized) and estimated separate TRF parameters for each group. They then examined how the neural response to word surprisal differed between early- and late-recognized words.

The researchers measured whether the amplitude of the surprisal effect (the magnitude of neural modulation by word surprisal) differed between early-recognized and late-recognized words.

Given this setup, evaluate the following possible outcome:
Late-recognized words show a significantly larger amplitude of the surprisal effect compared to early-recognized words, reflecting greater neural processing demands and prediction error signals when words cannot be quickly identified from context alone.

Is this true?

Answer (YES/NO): YES